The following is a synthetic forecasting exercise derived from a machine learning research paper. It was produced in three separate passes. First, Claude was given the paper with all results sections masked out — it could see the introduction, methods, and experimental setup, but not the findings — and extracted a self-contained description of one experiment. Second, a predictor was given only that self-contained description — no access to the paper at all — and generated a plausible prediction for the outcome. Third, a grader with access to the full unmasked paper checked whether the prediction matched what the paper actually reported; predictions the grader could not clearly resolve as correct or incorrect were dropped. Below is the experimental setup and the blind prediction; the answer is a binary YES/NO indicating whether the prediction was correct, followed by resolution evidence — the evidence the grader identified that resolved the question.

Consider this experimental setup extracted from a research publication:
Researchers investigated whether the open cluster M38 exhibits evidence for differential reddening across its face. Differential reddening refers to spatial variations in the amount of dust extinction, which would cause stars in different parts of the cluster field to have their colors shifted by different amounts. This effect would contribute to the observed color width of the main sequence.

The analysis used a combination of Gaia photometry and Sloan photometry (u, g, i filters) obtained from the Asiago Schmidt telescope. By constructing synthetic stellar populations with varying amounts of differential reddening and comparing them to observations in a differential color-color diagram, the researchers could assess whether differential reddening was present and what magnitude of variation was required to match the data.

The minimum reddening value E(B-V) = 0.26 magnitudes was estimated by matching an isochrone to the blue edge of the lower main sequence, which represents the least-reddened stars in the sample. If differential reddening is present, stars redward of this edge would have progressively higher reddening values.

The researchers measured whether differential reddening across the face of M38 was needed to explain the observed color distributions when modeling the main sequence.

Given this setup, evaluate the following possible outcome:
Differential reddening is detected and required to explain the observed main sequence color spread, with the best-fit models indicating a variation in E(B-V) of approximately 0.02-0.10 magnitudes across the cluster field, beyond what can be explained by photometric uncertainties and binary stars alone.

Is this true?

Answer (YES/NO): NO